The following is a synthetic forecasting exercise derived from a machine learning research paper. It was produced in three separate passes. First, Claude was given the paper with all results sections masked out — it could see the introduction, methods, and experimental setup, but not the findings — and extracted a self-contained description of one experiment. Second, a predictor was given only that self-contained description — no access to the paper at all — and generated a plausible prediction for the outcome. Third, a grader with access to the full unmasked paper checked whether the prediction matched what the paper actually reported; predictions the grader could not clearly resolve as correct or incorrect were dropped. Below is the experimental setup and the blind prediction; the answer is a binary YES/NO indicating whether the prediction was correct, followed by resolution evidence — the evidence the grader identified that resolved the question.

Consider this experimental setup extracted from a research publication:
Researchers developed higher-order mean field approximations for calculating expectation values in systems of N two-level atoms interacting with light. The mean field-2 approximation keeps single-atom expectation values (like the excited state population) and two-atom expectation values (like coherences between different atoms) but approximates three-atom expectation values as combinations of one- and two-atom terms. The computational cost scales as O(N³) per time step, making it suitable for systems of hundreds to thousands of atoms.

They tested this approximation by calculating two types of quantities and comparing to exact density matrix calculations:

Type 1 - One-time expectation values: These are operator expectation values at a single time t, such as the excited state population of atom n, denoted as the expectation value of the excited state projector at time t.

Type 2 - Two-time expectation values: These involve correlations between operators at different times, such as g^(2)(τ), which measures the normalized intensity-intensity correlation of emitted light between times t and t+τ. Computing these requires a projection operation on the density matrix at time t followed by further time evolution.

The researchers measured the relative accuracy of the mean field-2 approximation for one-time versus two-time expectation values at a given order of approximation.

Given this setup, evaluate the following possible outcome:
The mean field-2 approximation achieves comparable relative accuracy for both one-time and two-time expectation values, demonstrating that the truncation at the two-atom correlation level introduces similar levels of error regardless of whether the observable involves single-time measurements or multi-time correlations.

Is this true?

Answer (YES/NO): NO